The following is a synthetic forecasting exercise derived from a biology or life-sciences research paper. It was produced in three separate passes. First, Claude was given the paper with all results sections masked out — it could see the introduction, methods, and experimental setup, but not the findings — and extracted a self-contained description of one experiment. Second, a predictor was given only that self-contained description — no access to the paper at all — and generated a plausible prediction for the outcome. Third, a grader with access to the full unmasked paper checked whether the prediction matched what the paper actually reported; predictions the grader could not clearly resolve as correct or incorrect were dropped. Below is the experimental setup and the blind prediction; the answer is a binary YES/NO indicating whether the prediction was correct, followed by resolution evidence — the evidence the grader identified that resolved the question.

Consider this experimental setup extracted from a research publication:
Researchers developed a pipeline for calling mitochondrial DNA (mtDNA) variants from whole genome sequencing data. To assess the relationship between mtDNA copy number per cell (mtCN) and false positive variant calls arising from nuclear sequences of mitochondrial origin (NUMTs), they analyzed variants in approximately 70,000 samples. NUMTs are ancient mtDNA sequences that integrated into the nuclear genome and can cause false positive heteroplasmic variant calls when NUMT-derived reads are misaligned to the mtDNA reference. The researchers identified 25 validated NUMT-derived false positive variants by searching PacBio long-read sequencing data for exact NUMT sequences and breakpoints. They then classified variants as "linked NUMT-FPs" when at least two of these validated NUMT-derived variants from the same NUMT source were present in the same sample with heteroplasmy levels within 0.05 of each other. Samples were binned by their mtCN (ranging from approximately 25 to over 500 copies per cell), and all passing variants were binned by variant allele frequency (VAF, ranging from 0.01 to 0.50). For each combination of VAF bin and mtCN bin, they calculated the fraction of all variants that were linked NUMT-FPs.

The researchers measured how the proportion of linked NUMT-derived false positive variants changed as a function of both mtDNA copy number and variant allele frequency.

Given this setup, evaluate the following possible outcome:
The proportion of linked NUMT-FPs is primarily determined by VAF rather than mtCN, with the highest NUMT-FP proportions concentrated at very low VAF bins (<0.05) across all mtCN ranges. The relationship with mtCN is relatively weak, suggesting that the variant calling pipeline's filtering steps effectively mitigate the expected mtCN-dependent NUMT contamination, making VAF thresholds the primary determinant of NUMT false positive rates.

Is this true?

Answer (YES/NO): NO